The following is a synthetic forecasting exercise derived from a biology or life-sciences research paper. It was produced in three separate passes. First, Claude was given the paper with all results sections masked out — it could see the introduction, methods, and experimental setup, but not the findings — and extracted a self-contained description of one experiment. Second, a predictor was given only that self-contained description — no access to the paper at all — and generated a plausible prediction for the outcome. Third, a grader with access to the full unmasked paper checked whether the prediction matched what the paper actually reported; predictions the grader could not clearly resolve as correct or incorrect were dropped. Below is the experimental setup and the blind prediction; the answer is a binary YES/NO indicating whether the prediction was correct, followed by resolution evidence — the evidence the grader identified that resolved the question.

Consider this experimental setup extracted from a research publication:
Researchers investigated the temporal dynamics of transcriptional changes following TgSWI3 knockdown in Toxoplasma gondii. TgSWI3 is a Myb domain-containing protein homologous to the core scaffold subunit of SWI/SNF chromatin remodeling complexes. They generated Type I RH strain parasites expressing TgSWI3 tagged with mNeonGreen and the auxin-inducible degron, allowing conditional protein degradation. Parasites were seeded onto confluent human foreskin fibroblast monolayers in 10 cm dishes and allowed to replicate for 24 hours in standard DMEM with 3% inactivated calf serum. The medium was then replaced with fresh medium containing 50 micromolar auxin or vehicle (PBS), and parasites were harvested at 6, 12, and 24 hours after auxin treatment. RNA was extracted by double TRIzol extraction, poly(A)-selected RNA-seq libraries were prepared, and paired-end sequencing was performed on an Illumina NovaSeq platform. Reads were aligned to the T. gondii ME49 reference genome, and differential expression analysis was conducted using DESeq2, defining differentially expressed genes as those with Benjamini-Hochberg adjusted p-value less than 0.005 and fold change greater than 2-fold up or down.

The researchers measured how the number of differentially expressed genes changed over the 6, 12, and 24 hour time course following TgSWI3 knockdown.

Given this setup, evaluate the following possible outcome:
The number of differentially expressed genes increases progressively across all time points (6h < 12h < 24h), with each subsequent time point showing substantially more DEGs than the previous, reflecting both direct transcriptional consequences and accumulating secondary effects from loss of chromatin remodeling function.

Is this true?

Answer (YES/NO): NO